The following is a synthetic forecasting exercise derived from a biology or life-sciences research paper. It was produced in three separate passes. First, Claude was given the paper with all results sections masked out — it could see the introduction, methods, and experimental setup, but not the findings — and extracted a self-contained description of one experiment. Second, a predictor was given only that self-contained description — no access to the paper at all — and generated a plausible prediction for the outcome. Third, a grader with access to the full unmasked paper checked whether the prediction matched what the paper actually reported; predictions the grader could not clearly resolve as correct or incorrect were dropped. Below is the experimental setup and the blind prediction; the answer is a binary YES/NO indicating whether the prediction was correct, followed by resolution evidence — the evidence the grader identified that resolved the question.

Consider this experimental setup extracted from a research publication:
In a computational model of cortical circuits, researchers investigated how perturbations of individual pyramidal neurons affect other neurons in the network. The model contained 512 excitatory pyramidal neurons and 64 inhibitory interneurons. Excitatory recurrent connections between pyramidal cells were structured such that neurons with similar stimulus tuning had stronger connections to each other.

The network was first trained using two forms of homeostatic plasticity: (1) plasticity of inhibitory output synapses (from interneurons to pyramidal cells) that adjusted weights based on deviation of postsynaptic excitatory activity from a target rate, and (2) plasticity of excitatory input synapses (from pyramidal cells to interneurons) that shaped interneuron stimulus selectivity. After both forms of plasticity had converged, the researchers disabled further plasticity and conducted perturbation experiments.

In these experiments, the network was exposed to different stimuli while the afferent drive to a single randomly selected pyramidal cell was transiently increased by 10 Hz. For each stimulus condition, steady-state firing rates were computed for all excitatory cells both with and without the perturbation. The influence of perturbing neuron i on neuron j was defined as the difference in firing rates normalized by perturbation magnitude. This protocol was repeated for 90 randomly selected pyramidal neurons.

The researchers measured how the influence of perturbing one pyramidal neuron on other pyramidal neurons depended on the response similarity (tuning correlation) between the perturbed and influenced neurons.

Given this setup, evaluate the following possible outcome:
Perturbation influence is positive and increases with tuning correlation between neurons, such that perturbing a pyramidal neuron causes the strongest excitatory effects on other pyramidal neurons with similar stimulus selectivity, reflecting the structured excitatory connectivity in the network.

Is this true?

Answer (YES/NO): NO